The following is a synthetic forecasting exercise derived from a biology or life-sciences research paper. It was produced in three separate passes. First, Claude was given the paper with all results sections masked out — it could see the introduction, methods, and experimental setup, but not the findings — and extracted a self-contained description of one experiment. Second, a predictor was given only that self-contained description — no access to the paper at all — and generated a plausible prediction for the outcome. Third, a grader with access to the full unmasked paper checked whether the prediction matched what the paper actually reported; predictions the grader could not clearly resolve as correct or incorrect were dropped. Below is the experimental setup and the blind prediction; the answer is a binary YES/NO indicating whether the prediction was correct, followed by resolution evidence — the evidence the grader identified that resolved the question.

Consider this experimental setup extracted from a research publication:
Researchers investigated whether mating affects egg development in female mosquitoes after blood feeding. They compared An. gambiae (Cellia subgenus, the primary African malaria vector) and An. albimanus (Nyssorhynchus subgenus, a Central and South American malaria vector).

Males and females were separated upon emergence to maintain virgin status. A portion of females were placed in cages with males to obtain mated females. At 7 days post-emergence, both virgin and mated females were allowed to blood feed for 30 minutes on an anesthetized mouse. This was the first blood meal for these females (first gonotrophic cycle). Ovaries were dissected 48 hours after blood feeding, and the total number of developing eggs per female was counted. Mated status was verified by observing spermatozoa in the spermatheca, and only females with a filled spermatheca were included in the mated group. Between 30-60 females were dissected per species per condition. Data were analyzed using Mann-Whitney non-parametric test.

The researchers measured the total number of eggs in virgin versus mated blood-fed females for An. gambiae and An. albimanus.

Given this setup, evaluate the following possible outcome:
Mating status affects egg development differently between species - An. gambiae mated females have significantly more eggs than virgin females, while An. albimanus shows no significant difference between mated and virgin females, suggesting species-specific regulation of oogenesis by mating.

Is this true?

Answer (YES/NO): NO